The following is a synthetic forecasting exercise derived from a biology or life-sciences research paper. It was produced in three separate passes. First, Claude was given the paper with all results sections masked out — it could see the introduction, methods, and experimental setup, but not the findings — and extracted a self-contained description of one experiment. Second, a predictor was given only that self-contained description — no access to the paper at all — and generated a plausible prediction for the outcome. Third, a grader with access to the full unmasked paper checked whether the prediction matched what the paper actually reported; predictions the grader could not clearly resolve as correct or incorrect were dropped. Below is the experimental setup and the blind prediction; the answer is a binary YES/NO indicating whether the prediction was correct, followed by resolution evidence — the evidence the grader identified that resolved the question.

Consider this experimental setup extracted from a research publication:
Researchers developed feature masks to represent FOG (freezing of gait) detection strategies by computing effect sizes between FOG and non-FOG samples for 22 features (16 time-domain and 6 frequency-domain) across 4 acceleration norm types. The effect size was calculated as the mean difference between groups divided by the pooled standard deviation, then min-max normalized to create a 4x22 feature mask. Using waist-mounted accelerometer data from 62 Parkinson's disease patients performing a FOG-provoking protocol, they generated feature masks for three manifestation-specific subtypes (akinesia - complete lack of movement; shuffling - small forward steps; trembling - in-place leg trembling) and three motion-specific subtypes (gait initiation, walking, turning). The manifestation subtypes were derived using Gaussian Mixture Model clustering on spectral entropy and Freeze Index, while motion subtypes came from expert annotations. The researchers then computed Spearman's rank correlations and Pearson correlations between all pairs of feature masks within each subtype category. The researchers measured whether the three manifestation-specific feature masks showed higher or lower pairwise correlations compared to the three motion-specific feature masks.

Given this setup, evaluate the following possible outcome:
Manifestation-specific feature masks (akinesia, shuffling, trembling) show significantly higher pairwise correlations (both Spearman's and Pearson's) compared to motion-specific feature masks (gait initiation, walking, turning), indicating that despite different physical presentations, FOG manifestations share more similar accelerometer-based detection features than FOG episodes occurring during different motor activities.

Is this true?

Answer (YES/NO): NO